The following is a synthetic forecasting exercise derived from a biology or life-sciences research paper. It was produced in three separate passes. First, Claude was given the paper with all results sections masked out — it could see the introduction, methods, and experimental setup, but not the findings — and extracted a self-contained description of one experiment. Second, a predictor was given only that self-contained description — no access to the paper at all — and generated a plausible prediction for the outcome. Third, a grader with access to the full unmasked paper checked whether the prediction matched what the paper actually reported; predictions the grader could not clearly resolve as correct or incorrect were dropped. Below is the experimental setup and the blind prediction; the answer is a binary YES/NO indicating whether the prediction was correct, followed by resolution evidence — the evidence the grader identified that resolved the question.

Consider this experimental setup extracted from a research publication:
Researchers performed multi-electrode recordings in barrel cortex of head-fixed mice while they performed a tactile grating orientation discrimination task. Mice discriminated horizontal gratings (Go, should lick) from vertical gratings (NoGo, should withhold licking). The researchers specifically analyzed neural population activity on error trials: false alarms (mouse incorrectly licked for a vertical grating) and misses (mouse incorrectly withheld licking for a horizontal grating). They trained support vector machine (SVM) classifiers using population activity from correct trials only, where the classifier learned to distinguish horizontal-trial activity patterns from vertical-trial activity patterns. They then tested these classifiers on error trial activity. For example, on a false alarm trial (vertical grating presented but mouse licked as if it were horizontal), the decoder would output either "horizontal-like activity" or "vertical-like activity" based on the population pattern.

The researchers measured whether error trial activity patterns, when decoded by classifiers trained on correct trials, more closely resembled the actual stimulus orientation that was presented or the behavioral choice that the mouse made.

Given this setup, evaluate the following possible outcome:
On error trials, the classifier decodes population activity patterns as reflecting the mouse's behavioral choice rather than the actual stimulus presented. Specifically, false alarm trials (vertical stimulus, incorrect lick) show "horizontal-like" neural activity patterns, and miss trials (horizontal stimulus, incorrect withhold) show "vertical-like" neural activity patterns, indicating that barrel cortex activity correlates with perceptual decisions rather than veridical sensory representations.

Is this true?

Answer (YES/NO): NO